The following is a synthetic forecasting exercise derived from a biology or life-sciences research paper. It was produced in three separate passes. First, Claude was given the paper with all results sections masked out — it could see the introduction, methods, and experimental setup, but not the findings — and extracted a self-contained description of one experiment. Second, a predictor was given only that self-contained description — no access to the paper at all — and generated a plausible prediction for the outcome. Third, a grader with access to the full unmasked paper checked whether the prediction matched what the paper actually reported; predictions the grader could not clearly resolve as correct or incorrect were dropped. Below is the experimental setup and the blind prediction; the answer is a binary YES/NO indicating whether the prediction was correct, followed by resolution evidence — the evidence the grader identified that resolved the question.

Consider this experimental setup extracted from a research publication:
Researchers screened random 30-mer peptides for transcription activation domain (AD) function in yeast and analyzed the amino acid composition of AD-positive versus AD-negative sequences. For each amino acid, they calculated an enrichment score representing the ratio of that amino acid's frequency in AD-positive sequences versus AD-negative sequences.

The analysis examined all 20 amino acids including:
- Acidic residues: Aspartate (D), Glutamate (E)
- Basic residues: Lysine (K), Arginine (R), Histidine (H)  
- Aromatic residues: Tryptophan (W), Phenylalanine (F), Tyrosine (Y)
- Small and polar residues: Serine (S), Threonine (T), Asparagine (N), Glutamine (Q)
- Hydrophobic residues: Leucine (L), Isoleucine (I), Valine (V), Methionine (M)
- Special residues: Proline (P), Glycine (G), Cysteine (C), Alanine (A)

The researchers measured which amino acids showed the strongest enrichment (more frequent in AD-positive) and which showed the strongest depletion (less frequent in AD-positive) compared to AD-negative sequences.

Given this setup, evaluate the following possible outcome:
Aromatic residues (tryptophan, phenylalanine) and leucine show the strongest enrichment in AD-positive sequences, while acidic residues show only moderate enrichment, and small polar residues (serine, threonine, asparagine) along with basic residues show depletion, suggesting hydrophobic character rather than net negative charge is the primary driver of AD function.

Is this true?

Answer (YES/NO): NO